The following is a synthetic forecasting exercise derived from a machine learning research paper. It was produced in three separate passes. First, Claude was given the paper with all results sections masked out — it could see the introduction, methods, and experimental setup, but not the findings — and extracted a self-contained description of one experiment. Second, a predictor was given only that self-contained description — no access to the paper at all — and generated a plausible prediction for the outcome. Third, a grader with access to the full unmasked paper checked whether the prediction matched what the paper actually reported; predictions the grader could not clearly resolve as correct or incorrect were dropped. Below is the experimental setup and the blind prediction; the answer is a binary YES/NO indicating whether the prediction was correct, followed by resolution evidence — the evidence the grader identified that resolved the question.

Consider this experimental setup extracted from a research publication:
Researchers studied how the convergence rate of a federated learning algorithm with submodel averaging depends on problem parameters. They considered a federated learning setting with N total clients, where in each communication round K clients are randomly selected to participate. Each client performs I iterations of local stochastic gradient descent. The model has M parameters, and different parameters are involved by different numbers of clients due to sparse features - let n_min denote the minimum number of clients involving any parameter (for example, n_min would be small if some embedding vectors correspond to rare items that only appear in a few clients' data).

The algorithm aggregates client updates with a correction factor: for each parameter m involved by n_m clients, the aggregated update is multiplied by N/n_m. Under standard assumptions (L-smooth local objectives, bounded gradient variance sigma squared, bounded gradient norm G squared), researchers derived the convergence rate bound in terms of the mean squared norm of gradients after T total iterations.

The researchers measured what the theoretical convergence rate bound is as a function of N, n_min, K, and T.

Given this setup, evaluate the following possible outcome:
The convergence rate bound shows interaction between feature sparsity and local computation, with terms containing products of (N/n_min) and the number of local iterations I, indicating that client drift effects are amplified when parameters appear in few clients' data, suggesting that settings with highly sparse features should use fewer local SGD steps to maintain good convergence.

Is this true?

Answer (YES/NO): NO